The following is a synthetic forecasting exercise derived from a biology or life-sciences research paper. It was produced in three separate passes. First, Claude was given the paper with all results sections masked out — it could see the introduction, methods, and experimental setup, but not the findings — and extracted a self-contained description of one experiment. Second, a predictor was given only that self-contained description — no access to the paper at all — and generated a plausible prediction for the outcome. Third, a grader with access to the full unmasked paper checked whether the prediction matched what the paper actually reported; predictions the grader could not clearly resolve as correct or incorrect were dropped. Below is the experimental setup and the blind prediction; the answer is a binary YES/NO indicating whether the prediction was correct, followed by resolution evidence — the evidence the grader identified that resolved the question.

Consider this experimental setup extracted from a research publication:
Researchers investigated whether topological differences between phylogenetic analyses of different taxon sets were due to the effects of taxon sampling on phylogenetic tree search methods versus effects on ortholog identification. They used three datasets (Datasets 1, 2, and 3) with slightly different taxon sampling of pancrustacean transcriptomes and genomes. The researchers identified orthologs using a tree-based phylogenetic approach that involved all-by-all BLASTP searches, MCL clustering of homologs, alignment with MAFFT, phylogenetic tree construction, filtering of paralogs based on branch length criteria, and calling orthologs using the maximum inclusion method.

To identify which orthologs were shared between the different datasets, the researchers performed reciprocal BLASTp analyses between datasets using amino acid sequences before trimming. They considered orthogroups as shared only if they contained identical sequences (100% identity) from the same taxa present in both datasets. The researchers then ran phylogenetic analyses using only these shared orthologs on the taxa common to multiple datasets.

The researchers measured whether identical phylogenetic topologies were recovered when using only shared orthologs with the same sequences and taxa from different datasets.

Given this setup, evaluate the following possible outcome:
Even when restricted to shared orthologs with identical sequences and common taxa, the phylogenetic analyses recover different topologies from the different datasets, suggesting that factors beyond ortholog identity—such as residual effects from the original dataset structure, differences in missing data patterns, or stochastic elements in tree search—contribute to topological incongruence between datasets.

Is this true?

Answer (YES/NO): NO